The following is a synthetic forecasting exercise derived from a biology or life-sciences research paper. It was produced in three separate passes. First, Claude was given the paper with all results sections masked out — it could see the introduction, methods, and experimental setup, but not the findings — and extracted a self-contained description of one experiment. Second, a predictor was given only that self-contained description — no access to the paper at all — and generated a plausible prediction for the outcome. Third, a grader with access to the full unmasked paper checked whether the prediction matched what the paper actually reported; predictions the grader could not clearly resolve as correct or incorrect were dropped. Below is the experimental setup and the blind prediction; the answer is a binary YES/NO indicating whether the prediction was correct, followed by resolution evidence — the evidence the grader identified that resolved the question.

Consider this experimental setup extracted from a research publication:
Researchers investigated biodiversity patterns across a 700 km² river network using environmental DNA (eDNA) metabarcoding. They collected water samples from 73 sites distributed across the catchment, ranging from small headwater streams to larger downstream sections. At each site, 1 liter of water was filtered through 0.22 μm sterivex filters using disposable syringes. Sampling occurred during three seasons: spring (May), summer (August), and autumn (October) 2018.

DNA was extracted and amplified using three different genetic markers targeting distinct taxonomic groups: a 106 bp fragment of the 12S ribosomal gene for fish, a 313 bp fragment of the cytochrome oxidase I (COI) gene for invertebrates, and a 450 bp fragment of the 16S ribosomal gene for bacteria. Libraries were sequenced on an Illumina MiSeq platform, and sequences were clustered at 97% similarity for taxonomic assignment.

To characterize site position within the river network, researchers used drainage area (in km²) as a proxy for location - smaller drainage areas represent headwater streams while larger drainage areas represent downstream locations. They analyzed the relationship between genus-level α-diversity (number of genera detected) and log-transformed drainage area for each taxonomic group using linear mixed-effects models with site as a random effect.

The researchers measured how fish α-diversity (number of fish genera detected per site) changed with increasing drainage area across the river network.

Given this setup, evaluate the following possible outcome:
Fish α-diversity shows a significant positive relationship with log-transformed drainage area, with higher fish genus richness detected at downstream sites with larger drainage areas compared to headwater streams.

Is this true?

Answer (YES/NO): YES